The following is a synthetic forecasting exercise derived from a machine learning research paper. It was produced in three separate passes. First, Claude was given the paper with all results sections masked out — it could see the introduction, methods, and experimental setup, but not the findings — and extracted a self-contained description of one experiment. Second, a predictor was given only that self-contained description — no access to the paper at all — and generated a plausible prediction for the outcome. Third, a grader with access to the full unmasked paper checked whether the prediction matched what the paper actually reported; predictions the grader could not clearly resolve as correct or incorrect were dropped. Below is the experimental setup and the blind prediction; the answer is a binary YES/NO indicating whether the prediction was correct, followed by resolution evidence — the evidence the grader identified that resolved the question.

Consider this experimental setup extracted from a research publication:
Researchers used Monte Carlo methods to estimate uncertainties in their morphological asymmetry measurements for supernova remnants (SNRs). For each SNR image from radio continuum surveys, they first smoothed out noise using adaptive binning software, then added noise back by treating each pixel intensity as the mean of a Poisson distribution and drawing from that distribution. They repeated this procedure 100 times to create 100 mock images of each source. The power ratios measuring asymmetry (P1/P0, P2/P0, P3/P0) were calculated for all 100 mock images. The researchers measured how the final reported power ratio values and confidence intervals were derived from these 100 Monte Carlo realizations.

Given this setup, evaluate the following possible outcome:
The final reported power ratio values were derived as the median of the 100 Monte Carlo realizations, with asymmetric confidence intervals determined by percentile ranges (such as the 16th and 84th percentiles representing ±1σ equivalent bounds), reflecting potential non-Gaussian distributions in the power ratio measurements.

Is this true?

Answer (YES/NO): NO